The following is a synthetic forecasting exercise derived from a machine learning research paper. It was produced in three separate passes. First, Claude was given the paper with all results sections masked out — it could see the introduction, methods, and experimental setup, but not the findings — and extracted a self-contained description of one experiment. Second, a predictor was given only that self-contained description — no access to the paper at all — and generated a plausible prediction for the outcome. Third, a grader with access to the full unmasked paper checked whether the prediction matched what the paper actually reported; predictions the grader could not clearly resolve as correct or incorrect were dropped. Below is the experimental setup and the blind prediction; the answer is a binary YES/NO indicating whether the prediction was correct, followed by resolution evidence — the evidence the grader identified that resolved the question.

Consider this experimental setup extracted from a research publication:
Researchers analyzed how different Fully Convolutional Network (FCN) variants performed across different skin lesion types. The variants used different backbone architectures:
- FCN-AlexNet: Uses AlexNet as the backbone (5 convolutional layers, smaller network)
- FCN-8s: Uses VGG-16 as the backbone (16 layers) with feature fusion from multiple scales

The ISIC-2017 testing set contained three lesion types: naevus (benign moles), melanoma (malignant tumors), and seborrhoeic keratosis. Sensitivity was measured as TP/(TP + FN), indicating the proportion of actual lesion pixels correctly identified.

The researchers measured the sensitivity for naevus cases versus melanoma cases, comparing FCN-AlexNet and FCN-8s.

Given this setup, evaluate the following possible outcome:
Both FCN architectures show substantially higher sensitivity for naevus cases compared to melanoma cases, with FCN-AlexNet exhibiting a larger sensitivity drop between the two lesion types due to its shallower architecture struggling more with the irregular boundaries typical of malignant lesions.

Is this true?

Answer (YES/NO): YES